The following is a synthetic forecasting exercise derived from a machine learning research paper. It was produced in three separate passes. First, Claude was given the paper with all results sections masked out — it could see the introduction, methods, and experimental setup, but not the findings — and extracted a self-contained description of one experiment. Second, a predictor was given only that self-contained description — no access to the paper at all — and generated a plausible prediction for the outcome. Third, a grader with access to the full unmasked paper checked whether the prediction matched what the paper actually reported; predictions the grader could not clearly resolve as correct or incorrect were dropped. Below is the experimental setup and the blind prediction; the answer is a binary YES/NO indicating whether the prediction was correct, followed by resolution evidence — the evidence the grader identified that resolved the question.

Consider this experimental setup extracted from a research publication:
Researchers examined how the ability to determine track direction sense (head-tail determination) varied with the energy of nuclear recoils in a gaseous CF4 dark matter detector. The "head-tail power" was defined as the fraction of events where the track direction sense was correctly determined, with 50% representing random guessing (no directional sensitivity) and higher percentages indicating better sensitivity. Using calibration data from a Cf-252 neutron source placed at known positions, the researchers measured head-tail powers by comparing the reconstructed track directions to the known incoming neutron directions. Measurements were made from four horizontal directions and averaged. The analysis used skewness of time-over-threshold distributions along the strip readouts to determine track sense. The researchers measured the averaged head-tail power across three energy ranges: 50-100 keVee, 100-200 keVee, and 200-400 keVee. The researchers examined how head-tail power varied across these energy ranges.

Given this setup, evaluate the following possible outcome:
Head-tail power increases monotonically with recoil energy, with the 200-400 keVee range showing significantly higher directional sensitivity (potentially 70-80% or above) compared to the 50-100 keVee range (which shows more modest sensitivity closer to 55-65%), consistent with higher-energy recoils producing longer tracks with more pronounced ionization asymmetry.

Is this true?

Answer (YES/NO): NO